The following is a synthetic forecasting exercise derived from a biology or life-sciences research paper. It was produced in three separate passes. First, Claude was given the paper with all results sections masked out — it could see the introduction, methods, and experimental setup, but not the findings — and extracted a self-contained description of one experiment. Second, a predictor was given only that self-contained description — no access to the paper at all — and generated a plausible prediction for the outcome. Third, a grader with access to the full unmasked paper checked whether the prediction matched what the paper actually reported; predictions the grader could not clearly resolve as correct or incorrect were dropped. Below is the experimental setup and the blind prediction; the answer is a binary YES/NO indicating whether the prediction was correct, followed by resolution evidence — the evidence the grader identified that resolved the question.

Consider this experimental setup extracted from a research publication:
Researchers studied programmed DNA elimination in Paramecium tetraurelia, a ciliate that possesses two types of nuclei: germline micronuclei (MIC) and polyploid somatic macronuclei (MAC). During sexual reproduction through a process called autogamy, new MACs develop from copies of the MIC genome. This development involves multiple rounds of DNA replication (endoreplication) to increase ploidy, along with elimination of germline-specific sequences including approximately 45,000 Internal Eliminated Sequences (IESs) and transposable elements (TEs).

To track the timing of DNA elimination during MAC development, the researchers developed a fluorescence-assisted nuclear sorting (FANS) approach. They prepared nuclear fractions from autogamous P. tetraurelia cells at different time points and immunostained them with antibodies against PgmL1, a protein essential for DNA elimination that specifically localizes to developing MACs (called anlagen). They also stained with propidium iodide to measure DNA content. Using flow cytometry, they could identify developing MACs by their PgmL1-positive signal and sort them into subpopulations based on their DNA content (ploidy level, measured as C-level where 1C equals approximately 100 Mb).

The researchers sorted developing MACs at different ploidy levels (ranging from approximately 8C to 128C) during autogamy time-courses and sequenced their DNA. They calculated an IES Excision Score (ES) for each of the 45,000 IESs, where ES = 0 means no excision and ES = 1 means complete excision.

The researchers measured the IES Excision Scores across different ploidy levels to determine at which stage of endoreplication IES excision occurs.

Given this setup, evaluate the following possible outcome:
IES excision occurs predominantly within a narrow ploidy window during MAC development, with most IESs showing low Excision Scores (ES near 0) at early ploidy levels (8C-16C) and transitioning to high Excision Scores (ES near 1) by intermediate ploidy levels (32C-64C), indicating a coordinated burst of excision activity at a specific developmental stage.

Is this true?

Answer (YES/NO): NO